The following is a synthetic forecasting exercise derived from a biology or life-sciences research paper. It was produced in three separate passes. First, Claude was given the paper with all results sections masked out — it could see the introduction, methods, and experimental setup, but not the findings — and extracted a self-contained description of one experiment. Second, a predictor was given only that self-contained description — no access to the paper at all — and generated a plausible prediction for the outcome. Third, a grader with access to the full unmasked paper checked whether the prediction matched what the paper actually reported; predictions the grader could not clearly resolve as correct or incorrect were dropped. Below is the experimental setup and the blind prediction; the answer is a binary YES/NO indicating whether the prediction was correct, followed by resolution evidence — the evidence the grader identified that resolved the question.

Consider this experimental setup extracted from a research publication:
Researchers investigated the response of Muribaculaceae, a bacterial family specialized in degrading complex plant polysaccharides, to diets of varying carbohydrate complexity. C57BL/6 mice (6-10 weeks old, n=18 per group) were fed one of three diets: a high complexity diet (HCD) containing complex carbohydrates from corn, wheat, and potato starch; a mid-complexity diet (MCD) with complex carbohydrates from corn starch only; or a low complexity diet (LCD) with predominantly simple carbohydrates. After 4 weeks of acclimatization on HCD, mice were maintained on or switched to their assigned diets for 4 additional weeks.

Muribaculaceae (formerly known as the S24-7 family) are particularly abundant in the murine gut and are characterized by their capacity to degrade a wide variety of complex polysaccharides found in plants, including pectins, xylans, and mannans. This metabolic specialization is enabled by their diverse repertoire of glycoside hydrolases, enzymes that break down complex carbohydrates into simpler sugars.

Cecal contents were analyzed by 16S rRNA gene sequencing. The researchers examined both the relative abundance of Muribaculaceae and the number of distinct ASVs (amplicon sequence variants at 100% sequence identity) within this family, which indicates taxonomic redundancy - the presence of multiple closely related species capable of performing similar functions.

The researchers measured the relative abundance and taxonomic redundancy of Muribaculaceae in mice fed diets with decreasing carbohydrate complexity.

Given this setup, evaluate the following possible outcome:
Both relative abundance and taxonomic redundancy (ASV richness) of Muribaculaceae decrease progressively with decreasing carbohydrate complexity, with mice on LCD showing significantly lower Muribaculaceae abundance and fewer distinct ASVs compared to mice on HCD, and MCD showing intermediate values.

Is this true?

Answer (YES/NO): NO